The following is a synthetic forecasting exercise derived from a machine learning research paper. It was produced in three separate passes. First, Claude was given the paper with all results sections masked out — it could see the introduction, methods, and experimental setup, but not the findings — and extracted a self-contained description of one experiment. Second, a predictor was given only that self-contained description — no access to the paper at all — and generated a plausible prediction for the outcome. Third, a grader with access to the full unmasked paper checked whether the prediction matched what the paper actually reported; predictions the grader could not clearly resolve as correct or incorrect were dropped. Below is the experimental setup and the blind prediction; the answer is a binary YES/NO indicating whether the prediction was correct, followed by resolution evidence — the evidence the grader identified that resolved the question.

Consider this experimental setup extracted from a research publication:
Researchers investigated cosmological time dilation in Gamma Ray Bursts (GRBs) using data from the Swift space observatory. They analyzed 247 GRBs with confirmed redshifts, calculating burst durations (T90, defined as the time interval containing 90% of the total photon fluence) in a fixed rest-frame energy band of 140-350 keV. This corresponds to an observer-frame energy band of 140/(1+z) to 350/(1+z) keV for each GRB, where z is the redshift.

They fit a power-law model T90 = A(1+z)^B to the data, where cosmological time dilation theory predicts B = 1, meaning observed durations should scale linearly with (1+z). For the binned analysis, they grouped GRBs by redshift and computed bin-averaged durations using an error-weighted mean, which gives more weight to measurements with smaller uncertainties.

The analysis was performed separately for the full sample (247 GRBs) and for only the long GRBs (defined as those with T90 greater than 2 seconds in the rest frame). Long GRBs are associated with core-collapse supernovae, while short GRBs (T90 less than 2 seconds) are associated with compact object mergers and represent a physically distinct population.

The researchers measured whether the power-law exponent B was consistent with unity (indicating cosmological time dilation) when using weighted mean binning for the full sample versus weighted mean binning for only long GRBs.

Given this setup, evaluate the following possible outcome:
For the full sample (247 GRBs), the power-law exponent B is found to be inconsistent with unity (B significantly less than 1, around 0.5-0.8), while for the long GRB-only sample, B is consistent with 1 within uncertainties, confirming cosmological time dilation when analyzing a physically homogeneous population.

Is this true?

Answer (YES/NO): NO